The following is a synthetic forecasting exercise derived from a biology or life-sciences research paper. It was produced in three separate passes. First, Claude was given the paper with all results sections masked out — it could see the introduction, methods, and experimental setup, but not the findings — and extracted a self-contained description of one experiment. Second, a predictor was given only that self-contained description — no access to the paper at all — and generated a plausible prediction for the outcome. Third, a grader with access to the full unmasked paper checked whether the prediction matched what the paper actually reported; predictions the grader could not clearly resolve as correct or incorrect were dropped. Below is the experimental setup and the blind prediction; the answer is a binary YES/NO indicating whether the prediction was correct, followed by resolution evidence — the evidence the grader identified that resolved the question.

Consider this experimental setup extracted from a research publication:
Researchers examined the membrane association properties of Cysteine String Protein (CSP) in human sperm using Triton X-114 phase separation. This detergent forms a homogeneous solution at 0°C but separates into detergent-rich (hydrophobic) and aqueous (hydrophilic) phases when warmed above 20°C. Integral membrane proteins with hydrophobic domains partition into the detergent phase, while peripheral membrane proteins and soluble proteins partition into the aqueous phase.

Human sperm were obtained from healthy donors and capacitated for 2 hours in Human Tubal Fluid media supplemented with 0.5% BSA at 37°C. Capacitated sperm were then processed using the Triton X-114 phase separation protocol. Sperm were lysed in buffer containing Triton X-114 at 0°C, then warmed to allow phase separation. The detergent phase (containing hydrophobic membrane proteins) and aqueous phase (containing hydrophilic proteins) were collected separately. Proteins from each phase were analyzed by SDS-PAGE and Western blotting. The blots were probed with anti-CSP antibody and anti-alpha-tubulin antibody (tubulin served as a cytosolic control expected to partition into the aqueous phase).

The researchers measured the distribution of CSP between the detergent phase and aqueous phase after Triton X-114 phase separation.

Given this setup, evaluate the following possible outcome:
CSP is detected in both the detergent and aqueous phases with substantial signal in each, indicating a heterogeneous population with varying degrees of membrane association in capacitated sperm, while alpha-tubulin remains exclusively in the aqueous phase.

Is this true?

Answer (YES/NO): NO